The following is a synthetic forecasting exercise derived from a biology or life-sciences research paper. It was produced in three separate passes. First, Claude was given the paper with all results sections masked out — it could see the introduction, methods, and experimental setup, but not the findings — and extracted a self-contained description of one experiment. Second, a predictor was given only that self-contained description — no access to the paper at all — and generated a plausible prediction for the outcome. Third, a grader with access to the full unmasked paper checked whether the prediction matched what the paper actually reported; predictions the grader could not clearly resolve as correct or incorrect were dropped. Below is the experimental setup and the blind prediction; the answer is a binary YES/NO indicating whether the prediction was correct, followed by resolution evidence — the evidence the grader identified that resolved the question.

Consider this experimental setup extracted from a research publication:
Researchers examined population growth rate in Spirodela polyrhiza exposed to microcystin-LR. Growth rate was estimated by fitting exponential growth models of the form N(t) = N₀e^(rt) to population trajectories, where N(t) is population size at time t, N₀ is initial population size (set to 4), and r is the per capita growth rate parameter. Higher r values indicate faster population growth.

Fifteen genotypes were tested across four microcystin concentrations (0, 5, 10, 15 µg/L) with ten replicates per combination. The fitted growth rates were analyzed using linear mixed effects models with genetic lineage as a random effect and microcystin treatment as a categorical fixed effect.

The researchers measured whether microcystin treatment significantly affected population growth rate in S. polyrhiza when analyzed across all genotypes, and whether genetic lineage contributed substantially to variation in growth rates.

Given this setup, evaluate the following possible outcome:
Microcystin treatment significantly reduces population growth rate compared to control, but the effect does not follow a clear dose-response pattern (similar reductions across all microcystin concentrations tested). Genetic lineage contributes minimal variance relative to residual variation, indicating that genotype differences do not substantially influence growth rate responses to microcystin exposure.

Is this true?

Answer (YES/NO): NO